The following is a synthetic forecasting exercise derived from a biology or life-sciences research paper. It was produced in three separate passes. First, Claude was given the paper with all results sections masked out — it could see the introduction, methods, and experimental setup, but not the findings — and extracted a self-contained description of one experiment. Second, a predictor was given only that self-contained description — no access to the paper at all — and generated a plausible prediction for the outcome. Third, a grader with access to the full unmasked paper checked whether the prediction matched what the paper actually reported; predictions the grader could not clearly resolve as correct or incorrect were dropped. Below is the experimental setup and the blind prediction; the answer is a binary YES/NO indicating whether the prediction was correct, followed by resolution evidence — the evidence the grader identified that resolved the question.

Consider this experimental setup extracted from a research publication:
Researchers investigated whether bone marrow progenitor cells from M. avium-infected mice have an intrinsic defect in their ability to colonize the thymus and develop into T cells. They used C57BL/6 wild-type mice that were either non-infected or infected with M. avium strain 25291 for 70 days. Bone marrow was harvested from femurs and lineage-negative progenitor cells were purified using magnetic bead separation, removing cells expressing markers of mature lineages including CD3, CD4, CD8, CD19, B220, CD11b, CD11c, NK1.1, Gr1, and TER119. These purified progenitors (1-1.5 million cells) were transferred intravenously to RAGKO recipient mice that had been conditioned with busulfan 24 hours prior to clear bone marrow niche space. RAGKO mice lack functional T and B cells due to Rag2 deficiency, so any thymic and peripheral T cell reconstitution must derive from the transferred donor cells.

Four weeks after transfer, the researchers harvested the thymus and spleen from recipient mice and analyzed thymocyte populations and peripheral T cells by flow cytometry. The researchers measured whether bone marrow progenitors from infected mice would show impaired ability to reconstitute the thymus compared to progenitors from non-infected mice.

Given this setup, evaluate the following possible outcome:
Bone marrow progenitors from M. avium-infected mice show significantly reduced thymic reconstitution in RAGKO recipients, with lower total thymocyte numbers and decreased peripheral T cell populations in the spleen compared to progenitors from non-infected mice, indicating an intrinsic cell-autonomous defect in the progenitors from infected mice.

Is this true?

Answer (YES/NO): YES